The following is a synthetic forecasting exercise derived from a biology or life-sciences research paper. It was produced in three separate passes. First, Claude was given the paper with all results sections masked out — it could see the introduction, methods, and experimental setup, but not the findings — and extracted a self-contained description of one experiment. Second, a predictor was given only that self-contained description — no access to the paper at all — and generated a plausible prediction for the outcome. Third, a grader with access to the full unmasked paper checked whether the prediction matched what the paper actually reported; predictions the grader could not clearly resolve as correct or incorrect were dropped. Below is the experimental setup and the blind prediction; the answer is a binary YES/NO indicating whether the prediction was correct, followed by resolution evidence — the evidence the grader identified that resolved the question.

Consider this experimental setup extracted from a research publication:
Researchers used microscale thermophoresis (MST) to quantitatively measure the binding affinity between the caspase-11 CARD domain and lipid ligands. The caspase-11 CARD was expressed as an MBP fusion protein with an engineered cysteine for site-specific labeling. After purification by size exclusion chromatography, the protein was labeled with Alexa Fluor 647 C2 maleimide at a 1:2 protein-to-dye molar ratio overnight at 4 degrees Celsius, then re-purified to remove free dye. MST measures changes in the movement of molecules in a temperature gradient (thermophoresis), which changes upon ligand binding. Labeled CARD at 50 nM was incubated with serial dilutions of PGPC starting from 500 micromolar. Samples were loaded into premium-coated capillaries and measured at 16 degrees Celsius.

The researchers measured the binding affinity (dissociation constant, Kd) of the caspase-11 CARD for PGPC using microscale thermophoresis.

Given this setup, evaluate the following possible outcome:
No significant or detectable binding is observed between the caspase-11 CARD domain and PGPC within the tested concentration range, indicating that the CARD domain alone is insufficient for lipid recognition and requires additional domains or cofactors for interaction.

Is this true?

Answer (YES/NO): NO